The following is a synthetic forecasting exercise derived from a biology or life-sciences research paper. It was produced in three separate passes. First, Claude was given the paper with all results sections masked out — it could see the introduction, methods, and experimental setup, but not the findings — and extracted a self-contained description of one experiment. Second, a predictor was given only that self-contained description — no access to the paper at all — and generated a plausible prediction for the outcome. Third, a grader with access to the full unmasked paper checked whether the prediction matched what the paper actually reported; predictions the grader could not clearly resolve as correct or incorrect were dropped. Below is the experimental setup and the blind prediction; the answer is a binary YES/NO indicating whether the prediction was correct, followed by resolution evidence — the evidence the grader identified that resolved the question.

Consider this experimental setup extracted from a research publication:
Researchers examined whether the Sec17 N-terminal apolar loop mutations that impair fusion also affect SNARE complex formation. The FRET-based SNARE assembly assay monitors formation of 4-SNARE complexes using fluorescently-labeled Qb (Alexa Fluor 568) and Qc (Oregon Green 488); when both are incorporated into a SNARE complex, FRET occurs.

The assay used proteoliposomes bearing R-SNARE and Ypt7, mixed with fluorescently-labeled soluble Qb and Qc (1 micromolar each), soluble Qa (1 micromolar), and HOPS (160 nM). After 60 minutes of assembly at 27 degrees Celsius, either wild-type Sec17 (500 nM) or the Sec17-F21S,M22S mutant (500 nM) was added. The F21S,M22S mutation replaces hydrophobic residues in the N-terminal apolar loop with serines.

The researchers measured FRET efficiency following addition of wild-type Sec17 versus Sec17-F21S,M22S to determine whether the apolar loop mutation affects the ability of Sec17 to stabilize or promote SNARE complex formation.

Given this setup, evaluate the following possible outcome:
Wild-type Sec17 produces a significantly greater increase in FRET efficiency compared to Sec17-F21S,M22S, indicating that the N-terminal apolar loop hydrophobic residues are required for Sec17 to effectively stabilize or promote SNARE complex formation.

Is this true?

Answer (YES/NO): YES